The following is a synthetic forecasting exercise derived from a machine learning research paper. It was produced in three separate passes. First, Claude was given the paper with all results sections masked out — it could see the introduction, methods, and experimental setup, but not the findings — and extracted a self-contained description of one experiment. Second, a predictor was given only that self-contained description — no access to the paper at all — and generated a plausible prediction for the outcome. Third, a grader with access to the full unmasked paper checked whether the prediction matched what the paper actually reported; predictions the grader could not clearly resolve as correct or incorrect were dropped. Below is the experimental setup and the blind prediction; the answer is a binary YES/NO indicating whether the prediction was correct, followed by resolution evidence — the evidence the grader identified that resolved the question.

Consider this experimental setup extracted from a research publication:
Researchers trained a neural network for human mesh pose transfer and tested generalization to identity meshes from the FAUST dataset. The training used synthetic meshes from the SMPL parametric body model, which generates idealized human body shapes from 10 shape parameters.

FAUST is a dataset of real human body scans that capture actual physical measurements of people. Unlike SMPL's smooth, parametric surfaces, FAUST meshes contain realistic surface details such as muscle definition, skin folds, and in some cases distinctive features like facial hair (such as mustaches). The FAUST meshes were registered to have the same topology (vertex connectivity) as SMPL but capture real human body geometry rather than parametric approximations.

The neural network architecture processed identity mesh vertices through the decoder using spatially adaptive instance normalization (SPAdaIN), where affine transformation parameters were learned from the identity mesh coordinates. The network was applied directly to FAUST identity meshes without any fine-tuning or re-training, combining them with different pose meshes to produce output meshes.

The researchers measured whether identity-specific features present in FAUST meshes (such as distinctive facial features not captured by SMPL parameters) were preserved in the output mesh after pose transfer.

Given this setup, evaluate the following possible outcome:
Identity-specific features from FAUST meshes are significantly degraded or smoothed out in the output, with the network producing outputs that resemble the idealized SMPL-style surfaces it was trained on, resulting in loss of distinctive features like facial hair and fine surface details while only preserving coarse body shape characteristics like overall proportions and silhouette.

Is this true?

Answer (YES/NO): NO